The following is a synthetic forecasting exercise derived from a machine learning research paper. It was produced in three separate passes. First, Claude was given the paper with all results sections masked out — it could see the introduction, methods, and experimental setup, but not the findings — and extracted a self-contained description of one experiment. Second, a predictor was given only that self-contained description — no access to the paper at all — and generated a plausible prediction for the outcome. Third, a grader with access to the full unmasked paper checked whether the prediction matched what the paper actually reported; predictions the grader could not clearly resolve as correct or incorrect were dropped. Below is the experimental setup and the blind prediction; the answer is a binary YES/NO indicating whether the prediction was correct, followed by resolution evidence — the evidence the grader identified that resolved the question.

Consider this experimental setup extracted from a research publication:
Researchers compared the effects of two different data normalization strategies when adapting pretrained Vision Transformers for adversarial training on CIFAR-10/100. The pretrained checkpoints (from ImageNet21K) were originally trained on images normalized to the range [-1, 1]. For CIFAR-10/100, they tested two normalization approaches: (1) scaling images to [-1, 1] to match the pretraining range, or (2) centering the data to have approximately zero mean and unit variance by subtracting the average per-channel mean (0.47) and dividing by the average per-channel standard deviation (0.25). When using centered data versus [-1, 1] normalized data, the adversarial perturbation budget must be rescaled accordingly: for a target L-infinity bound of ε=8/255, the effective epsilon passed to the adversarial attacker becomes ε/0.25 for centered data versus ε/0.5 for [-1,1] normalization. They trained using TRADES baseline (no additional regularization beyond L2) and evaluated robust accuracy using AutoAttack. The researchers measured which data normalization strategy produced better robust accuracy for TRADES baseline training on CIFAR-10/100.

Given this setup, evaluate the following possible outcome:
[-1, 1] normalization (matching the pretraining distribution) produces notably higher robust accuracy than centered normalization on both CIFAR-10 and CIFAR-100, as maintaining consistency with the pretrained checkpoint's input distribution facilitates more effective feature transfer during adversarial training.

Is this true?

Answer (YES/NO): NO